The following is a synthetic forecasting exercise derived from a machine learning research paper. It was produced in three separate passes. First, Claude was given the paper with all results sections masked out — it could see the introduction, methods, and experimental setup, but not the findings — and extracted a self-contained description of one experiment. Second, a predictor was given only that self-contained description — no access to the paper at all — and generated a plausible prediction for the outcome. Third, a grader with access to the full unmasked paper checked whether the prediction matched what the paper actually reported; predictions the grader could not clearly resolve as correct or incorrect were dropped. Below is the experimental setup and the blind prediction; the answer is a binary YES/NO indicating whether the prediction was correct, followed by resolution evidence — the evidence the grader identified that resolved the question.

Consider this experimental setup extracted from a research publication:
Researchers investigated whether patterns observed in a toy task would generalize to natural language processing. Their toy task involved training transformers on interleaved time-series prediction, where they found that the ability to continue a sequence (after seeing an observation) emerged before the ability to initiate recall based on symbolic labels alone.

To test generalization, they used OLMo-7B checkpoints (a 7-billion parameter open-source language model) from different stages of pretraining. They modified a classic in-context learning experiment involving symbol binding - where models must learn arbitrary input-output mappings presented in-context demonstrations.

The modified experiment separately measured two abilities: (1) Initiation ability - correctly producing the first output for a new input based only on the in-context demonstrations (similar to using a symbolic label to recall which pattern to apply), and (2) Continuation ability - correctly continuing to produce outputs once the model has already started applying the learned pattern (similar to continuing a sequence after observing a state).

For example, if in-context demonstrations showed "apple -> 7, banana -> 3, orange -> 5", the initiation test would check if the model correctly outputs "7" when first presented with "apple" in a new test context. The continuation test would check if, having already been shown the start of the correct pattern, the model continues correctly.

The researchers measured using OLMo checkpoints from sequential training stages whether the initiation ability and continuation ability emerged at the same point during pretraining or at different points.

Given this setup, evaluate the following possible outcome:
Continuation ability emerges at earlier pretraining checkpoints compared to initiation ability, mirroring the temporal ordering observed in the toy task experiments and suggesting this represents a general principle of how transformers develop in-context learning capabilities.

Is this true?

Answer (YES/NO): YES